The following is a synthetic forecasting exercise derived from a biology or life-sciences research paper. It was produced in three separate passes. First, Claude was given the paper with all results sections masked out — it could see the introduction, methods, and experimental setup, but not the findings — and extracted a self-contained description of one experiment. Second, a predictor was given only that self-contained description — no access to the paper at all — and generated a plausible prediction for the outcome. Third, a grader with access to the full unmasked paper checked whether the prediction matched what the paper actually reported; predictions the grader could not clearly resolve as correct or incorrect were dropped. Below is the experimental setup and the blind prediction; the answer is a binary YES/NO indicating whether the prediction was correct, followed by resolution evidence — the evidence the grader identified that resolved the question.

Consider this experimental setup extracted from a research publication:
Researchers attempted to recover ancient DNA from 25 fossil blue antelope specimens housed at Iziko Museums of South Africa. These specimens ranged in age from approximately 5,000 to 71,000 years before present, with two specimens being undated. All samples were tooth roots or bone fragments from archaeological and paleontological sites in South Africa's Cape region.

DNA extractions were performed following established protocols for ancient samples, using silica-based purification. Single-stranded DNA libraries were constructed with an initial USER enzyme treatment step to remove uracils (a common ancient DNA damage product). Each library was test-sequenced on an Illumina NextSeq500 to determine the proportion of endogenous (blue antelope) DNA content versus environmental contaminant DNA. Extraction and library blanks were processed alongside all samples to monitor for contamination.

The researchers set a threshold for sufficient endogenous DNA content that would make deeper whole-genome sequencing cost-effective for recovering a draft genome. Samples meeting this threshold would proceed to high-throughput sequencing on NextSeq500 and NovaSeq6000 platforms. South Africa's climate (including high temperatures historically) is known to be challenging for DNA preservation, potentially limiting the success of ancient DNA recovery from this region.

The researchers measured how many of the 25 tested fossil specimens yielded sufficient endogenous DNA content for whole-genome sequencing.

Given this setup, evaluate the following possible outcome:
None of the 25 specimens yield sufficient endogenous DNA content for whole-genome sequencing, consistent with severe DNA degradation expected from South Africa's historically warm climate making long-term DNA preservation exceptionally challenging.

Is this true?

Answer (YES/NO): NO